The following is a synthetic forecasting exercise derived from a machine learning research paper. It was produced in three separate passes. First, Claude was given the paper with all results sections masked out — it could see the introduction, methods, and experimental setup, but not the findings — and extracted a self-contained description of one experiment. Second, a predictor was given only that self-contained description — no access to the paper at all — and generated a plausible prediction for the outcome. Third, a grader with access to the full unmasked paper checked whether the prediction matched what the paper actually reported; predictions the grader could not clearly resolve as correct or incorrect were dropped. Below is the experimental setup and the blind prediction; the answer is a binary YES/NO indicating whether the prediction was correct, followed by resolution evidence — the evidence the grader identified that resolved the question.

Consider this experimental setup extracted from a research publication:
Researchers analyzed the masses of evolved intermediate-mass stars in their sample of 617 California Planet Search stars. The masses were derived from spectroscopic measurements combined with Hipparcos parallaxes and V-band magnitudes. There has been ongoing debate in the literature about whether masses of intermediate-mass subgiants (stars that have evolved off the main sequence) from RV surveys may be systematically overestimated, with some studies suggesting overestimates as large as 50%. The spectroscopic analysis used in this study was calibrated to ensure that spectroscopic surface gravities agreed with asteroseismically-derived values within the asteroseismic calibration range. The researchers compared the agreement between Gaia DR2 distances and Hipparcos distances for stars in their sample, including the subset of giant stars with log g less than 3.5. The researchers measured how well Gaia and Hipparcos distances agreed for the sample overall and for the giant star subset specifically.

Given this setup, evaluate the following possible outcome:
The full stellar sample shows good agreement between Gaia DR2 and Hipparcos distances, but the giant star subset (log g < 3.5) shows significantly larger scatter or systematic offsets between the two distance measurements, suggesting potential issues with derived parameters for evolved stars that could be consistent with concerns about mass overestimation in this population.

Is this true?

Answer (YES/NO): YES